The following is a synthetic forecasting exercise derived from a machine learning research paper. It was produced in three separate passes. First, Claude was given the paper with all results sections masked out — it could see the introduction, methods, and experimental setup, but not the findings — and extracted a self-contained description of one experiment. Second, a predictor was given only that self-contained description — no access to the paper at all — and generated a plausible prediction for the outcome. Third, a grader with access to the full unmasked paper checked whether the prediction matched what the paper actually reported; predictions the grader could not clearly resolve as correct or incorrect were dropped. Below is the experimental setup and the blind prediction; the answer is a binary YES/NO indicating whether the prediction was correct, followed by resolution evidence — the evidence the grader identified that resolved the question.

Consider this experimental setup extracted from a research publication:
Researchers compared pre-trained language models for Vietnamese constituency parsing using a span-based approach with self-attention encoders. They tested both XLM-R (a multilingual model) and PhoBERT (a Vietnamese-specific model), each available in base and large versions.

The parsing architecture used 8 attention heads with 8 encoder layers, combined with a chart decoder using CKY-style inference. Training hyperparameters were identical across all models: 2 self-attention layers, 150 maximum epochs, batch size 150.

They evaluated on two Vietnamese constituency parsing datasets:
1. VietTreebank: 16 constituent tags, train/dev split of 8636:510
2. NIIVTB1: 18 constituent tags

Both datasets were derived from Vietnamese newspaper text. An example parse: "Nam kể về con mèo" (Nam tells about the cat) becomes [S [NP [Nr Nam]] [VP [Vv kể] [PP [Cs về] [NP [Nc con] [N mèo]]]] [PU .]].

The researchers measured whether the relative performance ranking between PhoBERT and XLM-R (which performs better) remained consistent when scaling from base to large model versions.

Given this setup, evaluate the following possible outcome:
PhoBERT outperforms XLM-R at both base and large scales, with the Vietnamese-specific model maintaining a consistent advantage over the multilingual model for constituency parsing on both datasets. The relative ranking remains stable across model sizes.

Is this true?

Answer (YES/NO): NO